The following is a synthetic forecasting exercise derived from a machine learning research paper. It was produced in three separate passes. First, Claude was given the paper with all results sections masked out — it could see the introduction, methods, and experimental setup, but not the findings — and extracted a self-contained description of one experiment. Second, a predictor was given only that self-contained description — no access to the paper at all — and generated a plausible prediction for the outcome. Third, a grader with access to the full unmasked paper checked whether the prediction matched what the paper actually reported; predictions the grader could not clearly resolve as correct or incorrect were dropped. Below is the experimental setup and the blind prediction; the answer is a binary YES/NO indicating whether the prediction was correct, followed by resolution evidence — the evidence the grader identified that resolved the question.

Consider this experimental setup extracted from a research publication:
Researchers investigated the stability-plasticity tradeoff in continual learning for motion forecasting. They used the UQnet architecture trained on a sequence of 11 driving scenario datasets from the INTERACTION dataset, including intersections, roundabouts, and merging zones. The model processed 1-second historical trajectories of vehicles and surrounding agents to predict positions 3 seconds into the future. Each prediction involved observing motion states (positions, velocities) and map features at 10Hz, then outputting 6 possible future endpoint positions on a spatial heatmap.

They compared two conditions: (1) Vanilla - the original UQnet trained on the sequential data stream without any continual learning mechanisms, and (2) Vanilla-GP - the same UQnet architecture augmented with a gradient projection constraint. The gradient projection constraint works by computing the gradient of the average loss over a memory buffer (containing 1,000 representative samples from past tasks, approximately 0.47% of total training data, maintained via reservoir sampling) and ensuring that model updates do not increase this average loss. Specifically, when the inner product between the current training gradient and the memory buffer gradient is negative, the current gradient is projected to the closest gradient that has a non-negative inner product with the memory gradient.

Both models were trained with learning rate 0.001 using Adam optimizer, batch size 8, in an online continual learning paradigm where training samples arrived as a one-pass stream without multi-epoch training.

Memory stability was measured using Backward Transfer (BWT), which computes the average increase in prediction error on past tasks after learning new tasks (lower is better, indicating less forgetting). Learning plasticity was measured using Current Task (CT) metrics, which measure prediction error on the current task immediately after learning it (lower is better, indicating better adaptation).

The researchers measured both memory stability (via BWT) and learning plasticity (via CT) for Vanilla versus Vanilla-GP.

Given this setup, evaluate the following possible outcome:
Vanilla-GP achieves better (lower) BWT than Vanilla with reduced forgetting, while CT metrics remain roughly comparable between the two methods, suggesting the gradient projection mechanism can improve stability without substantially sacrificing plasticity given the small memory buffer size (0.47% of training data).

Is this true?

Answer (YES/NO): NO